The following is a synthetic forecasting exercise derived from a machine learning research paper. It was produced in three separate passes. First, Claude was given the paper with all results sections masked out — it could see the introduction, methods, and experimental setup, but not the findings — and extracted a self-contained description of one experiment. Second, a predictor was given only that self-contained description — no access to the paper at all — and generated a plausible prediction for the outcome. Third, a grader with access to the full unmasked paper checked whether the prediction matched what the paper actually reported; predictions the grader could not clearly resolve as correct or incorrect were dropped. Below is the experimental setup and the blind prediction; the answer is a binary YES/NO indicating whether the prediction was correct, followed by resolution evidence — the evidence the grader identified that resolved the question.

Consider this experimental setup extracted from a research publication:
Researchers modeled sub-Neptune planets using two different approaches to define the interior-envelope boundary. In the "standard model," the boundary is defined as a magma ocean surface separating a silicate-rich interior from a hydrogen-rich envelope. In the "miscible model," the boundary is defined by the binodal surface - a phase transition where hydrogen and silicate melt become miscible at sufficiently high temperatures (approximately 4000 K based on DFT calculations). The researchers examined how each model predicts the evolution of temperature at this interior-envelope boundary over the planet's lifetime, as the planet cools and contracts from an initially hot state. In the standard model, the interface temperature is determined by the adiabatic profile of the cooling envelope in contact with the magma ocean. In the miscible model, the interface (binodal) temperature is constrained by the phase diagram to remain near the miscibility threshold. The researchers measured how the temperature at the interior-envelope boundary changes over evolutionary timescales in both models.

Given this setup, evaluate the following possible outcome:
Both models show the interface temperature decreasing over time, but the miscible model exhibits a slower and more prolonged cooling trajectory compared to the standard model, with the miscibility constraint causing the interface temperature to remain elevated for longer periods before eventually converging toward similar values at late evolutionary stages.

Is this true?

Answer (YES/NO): NO